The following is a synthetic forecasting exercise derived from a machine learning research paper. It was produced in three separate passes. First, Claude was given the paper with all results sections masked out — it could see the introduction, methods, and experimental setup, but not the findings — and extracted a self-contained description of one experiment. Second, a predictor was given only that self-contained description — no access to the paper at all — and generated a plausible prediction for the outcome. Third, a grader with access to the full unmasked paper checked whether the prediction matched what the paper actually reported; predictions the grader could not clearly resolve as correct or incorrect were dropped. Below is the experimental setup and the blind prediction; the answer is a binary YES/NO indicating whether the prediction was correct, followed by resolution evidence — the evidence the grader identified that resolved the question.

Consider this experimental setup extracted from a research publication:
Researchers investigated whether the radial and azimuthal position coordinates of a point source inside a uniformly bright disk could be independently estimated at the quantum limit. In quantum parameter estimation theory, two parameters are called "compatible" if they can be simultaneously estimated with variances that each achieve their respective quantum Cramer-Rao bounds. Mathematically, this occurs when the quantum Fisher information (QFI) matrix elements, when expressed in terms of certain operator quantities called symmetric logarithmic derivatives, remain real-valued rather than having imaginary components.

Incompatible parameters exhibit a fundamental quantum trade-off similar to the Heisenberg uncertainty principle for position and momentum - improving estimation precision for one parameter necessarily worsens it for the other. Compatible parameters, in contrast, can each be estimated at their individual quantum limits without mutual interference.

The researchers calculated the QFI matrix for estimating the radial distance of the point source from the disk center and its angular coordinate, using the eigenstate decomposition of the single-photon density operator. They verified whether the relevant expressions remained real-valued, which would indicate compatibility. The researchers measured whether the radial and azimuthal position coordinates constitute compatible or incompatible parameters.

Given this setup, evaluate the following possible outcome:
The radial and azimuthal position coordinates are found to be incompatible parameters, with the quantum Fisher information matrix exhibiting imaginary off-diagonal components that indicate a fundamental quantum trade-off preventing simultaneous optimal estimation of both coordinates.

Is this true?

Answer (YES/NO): NO